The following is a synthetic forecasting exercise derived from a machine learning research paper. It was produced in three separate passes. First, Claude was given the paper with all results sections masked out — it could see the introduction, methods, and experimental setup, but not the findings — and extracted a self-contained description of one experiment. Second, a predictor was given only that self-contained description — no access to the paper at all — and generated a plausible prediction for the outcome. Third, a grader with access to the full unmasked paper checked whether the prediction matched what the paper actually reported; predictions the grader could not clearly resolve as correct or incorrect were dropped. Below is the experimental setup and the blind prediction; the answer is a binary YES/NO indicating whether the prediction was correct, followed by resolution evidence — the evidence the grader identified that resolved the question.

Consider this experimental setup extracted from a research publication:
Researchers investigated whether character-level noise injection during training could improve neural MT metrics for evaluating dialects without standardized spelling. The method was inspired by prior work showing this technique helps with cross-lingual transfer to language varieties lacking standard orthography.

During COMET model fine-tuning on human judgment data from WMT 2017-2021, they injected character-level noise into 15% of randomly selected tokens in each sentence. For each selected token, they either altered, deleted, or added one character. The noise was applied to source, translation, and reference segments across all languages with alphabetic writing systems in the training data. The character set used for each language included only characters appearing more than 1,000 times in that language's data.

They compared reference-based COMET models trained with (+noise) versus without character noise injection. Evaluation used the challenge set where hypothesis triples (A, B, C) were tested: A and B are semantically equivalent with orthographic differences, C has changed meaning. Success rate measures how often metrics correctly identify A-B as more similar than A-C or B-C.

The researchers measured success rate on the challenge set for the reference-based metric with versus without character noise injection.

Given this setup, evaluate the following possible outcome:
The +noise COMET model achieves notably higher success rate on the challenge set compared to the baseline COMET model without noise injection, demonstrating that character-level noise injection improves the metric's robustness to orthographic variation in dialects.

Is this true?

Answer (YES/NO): NO